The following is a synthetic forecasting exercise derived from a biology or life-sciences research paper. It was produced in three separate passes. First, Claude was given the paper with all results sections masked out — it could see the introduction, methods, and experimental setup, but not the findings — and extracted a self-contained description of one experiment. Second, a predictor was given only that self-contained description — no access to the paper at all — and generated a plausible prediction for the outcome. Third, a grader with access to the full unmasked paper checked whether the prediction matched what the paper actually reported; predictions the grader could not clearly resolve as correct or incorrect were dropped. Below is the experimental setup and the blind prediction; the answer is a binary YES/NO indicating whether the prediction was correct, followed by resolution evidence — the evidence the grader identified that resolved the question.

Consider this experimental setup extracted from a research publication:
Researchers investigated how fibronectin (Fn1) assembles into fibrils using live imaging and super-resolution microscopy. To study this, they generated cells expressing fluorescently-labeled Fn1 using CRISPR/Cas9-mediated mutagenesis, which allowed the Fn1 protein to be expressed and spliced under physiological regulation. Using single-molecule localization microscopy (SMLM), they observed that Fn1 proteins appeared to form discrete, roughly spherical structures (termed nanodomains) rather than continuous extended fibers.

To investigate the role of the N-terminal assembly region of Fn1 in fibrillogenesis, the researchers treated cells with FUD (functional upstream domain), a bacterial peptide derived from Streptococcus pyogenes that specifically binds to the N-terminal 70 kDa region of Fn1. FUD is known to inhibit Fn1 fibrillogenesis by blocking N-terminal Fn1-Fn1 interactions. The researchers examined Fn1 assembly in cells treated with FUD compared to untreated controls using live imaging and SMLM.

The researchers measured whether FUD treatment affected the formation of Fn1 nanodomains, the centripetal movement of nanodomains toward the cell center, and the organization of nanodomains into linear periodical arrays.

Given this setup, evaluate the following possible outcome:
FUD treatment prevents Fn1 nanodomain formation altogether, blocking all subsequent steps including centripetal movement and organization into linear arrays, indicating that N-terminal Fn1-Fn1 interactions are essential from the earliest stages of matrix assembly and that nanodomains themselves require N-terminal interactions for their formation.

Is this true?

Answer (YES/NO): NO